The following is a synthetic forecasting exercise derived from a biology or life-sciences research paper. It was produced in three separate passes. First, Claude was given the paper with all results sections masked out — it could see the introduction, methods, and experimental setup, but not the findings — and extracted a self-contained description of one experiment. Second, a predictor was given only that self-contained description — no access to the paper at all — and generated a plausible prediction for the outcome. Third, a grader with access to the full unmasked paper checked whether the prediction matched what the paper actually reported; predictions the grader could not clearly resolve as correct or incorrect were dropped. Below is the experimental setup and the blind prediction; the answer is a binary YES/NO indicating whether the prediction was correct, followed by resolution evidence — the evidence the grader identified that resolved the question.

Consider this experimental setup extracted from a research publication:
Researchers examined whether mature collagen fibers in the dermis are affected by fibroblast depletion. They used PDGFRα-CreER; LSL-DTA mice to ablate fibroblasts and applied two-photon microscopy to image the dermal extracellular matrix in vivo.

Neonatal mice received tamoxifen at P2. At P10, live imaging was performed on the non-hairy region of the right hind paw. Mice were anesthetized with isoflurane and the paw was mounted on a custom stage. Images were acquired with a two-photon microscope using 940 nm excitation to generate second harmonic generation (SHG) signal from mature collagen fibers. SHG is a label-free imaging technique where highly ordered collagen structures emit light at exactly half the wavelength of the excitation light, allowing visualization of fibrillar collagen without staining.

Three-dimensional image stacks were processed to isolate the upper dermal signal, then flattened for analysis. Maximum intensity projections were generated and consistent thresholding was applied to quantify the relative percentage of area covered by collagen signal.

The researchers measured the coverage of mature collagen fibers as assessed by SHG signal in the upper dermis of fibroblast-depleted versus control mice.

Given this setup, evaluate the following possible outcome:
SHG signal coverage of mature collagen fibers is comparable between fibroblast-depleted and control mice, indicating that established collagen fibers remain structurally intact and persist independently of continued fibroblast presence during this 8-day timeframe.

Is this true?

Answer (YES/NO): YES